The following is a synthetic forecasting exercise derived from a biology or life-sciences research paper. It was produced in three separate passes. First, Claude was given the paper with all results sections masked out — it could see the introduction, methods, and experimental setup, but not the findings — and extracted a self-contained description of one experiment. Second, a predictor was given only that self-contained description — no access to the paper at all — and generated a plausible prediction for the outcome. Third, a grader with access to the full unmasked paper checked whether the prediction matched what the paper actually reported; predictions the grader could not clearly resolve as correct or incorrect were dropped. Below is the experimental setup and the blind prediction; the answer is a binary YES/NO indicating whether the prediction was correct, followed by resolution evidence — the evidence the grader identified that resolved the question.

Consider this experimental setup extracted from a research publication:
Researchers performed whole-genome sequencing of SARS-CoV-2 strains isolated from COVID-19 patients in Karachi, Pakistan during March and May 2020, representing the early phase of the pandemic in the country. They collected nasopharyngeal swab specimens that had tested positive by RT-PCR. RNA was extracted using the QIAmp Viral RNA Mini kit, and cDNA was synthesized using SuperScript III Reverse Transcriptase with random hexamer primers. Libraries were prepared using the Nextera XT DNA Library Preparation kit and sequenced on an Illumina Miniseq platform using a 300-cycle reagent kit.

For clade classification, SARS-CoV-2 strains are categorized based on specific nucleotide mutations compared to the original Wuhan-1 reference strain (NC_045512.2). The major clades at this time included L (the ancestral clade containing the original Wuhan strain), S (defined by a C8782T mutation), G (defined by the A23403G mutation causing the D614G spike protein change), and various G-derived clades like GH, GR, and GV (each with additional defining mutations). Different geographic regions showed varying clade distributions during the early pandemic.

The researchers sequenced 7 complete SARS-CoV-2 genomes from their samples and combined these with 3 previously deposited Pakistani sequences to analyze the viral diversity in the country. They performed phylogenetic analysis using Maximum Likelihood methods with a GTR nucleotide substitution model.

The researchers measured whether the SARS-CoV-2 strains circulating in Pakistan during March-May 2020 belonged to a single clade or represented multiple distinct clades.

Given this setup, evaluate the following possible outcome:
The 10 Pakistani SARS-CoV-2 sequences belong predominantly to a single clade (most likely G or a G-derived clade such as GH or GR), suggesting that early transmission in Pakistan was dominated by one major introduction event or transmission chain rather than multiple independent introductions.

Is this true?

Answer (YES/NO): NO